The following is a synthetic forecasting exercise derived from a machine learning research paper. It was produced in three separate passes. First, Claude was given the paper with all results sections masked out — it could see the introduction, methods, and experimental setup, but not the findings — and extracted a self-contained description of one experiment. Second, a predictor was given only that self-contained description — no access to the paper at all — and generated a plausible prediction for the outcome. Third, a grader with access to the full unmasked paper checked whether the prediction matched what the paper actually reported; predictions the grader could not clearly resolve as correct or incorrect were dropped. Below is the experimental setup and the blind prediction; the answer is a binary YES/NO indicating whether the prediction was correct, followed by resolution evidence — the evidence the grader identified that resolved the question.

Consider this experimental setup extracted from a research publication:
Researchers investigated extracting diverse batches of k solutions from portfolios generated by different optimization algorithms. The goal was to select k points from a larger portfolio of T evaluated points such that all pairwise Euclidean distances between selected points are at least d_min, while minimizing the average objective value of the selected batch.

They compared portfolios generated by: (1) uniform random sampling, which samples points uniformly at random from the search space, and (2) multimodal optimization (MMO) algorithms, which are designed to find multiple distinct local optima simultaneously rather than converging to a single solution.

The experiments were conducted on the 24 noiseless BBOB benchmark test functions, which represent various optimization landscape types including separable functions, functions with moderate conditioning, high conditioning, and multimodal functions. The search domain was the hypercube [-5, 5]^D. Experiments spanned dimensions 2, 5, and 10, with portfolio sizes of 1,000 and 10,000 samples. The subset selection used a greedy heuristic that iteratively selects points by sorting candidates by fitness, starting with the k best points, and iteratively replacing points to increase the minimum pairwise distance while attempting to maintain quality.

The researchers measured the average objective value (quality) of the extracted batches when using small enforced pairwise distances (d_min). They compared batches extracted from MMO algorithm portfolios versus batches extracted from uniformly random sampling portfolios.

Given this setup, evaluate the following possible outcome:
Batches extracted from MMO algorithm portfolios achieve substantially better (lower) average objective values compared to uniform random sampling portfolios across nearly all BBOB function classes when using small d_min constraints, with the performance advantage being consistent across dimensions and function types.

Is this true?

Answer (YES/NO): NO